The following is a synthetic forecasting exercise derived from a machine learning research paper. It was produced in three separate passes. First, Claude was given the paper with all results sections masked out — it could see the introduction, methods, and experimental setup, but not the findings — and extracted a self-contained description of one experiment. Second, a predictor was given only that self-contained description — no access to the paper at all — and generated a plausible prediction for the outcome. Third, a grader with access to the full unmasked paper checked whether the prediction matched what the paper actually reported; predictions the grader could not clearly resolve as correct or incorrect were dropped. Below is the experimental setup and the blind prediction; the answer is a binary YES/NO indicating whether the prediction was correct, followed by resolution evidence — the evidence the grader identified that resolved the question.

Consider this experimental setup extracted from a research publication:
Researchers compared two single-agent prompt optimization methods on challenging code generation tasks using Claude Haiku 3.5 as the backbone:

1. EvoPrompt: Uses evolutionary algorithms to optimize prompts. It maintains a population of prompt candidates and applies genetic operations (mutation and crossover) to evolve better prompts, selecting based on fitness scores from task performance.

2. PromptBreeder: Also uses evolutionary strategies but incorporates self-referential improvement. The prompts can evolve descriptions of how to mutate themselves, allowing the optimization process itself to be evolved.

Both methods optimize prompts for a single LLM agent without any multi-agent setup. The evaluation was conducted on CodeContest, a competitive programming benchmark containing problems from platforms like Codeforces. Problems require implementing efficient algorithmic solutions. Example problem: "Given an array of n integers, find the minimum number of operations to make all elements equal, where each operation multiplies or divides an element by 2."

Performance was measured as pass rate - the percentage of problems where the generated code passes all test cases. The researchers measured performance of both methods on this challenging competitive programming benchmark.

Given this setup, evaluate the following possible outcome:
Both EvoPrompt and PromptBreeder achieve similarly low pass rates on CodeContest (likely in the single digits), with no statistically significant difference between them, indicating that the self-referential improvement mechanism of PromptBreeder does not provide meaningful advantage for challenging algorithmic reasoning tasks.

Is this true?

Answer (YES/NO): NO